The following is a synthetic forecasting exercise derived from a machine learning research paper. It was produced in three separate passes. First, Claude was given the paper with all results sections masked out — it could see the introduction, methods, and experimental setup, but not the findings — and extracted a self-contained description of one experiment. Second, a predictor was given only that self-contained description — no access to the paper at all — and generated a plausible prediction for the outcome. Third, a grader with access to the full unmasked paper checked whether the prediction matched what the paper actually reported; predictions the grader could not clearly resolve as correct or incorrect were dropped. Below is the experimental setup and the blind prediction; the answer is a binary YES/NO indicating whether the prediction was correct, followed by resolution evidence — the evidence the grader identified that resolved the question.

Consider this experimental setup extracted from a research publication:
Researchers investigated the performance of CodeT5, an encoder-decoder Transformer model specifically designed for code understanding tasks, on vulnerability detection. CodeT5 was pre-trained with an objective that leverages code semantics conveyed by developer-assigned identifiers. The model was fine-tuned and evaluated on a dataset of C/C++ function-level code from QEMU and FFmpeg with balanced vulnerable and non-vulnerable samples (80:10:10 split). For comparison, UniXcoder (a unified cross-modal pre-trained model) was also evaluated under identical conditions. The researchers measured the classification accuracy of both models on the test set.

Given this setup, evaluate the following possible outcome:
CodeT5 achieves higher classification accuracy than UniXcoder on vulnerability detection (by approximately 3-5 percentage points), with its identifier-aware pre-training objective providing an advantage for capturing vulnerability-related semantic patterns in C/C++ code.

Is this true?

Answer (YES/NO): NO